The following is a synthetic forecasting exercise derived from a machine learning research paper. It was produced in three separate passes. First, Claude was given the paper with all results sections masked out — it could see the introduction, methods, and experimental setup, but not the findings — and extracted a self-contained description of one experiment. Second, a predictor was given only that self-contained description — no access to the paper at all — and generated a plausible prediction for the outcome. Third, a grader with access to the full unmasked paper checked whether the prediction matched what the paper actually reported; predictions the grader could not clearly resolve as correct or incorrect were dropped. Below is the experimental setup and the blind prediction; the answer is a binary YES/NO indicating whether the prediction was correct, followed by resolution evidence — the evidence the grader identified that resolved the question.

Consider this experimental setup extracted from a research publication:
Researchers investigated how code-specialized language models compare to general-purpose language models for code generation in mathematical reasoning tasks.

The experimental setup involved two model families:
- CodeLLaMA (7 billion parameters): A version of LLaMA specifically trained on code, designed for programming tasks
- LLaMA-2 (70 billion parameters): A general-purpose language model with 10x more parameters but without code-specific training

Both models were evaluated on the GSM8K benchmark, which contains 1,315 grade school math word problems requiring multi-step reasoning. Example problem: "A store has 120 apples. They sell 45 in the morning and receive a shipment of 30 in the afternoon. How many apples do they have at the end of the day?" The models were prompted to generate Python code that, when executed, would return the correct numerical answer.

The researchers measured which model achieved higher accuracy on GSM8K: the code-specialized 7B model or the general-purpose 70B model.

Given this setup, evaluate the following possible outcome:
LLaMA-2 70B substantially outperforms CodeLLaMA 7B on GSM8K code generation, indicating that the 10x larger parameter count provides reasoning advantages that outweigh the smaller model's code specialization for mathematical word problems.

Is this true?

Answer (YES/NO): YES